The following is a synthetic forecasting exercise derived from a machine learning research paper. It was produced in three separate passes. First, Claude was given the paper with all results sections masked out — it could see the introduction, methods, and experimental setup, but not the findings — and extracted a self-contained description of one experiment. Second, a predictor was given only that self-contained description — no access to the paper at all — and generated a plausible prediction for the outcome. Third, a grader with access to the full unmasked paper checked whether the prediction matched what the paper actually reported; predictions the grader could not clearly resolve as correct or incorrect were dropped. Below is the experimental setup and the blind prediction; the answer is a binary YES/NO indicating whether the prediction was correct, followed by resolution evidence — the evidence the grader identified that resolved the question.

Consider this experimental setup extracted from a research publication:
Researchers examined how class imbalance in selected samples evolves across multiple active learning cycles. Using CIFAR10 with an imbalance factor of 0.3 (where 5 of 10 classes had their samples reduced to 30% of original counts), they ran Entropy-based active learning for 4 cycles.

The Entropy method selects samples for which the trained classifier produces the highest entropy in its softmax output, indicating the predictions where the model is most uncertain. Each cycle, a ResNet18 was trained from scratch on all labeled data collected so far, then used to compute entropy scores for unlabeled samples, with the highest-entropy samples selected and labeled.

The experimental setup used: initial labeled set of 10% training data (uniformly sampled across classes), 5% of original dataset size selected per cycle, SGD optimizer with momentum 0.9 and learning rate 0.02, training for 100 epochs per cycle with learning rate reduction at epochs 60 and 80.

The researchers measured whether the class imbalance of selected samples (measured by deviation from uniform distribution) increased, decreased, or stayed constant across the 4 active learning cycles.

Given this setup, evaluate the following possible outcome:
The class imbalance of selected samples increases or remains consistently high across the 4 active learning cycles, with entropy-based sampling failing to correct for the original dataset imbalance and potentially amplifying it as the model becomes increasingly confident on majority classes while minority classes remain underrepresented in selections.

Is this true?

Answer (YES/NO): YES